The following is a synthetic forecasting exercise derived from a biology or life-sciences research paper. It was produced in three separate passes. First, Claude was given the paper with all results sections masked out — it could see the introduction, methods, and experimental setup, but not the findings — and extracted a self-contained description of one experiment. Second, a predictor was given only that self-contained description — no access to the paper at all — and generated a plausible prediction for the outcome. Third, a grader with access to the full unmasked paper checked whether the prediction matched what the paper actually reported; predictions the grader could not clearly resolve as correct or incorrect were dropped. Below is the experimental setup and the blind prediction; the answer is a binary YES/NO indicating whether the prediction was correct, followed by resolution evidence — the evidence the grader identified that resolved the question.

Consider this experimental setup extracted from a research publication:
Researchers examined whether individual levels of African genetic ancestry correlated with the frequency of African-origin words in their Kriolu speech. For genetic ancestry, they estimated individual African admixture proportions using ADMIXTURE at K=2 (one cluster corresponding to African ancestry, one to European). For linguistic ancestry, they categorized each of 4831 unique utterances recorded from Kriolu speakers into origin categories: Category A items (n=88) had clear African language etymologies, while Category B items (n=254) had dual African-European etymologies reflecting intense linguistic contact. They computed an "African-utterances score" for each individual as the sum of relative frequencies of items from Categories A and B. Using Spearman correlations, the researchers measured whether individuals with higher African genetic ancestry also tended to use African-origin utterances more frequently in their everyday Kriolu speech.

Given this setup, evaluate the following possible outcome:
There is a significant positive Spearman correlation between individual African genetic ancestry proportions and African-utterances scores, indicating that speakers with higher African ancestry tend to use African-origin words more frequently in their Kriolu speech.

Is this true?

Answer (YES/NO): YES